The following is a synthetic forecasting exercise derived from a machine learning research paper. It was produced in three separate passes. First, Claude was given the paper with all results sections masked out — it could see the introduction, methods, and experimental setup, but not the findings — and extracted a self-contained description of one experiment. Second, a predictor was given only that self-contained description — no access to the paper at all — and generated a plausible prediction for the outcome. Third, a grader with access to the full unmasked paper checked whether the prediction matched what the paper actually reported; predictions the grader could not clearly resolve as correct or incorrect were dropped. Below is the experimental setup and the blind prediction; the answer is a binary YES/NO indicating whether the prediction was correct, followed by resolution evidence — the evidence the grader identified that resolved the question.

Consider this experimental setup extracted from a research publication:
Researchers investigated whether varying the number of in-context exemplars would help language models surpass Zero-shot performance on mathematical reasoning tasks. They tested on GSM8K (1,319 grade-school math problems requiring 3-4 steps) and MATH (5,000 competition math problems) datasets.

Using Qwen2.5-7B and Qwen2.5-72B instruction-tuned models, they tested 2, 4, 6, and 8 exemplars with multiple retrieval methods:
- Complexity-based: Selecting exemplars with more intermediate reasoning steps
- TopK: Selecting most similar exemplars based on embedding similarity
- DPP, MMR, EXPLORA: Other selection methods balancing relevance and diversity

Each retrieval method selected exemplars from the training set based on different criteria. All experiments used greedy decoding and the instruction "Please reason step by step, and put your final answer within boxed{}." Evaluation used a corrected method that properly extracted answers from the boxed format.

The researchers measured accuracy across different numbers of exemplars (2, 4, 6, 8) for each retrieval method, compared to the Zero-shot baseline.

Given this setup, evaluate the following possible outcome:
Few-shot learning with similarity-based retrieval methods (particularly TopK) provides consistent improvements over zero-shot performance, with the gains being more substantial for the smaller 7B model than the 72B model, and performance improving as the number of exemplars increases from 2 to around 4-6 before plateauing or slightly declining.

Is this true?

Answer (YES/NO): NO